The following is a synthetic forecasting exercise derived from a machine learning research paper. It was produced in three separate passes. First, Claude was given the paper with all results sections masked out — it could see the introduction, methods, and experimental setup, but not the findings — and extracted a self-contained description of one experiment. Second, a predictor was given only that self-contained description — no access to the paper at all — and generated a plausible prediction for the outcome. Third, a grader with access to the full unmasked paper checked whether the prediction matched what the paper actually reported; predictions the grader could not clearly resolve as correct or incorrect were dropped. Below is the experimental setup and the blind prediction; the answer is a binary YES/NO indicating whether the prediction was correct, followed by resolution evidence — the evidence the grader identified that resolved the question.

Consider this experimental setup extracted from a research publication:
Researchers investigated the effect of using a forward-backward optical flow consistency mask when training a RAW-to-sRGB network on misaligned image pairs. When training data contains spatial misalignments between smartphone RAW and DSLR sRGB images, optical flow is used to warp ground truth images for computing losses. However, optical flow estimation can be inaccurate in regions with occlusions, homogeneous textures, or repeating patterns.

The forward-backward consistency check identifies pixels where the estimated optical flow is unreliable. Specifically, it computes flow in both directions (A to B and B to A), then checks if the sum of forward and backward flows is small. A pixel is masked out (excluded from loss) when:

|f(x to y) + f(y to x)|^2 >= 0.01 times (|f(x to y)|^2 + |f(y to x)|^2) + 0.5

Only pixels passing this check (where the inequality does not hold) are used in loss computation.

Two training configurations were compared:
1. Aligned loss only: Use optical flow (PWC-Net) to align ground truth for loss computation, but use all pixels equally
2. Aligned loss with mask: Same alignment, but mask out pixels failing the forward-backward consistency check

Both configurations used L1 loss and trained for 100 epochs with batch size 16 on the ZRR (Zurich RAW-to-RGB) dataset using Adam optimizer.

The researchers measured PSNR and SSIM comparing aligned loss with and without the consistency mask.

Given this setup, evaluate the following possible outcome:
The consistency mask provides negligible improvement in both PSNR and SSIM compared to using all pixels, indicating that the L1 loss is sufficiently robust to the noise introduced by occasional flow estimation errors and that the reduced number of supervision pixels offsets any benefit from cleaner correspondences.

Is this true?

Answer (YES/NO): NO